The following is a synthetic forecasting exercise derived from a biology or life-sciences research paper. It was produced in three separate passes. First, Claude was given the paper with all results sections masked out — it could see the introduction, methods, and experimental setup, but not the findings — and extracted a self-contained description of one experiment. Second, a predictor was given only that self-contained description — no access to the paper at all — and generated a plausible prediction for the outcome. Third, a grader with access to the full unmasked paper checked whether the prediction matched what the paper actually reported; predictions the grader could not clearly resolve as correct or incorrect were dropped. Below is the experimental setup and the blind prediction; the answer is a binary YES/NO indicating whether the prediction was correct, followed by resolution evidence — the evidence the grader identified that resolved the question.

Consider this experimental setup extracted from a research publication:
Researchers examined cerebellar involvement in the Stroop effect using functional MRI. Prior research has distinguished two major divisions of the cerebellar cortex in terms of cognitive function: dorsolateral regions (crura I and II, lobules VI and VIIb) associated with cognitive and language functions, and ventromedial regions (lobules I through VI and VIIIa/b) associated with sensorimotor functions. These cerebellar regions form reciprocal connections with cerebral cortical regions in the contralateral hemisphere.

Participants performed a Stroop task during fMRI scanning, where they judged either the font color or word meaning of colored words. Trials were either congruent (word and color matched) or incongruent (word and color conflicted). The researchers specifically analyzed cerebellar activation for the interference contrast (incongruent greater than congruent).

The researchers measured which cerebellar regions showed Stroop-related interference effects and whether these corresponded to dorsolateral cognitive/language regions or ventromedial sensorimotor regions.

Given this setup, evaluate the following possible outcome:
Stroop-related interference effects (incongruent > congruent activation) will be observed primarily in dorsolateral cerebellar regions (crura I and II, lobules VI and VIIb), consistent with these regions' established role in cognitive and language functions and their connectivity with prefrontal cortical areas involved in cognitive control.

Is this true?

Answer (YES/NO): YES